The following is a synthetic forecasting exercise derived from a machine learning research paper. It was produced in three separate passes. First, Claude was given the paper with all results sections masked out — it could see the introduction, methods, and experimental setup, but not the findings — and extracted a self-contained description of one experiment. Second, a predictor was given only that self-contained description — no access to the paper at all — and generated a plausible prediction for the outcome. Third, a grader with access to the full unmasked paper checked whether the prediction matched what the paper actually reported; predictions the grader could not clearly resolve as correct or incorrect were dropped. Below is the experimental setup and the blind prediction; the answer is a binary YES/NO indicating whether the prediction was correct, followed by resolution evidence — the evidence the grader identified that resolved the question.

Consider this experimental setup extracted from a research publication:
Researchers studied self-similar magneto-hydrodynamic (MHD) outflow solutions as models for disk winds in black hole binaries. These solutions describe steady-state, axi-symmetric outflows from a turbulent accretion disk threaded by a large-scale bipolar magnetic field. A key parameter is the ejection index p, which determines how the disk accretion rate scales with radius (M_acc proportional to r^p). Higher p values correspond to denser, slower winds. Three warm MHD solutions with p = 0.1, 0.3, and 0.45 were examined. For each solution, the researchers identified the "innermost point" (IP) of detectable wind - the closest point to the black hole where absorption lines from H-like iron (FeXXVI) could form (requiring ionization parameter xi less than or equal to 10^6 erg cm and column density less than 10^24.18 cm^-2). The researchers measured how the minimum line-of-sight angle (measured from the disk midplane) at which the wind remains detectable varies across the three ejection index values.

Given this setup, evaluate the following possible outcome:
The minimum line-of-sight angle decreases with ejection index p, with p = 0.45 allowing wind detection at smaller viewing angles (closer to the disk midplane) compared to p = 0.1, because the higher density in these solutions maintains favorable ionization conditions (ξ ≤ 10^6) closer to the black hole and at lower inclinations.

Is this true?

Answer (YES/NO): NO